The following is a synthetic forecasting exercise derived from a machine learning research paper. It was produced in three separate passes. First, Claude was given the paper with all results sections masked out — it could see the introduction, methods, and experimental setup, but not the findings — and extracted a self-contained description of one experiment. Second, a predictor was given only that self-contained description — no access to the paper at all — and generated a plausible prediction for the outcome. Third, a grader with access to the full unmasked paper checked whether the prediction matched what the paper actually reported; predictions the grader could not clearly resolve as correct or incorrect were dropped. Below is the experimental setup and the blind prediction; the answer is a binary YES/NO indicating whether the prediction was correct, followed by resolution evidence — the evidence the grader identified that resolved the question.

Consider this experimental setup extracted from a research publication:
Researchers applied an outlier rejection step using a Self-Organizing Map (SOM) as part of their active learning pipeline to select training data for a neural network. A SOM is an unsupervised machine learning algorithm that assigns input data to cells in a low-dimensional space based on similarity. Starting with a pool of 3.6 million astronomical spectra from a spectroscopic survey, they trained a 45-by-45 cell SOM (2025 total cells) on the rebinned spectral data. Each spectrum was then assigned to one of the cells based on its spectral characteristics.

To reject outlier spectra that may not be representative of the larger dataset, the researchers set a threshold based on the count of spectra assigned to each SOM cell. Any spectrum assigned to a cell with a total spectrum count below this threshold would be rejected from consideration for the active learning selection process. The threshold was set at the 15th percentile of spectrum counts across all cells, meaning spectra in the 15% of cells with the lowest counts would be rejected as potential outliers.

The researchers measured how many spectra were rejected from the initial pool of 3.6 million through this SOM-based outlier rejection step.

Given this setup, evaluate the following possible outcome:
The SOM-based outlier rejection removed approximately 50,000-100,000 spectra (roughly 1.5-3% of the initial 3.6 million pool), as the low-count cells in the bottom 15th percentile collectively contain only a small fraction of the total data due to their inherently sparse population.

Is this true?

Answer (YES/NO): NO